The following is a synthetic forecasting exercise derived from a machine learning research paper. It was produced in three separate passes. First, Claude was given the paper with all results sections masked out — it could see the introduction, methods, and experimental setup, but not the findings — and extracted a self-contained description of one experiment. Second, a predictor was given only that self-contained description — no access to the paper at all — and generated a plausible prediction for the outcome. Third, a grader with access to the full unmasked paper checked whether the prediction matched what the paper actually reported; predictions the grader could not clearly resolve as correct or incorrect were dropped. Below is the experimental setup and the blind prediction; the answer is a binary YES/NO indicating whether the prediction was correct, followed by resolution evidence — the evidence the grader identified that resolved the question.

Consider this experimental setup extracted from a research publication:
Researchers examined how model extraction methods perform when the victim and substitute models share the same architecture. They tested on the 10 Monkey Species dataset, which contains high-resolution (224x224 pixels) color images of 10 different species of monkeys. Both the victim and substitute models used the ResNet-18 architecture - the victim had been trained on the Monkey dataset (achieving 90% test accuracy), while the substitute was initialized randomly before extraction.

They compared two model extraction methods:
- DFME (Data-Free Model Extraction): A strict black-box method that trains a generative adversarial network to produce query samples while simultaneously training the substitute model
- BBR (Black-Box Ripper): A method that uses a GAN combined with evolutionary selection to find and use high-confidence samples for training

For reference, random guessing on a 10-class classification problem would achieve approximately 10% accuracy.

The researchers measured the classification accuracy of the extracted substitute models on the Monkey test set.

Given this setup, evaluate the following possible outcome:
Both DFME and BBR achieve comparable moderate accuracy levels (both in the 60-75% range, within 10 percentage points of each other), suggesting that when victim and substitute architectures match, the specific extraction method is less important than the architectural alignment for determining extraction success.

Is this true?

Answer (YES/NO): YES